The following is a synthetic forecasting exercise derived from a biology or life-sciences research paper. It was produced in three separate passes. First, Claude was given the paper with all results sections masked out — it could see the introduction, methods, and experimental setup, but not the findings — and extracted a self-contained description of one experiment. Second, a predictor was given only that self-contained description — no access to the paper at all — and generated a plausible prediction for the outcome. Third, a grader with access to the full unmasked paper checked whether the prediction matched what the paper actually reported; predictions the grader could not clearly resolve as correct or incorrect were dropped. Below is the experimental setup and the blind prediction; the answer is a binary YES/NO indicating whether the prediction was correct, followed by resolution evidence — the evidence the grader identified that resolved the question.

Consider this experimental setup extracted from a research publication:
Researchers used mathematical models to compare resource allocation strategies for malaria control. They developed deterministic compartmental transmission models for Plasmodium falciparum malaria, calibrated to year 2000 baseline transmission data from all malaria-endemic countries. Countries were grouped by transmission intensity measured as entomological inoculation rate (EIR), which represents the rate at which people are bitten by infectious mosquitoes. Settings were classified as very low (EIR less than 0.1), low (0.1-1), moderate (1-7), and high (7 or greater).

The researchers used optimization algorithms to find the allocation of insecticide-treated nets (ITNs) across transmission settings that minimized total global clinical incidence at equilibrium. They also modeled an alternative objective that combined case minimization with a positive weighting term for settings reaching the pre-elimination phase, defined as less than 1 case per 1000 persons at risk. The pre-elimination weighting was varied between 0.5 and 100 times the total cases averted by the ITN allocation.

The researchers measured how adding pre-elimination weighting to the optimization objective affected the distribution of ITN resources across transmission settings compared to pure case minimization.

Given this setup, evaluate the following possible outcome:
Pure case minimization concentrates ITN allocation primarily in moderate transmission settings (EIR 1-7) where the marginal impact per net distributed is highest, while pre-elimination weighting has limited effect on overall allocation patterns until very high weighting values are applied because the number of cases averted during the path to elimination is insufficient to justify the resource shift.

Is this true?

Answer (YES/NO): NO